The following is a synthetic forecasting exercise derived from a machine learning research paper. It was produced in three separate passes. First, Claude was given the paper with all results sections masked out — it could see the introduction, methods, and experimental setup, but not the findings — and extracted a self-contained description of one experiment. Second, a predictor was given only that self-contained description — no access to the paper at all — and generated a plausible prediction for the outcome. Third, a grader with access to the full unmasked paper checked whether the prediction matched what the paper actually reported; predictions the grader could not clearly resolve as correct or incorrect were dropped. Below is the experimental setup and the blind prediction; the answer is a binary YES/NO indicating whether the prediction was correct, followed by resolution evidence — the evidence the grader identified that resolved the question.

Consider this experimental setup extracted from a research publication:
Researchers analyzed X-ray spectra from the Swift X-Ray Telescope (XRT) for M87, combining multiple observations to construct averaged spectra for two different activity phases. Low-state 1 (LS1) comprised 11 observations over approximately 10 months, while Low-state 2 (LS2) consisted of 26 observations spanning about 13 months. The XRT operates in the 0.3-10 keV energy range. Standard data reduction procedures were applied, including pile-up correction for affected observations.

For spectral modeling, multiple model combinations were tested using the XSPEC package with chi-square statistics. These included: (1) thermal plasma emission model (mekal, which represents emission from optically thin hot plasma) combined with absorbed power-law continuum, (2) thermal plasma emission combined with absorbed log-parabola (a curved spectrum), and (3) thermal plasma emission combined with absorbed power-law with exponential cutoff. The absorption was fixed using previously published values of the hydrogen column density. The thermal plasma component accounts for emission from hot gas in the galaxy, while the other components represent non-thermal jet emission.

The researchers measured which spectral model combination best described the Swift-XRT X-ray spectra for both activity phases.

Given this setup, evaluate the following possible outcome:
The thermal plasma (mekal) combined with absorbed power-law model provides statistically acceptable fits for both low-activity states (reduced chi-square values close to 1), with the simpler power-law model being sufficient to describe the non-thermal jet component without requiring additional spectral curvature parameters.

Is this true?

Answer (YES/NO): YES